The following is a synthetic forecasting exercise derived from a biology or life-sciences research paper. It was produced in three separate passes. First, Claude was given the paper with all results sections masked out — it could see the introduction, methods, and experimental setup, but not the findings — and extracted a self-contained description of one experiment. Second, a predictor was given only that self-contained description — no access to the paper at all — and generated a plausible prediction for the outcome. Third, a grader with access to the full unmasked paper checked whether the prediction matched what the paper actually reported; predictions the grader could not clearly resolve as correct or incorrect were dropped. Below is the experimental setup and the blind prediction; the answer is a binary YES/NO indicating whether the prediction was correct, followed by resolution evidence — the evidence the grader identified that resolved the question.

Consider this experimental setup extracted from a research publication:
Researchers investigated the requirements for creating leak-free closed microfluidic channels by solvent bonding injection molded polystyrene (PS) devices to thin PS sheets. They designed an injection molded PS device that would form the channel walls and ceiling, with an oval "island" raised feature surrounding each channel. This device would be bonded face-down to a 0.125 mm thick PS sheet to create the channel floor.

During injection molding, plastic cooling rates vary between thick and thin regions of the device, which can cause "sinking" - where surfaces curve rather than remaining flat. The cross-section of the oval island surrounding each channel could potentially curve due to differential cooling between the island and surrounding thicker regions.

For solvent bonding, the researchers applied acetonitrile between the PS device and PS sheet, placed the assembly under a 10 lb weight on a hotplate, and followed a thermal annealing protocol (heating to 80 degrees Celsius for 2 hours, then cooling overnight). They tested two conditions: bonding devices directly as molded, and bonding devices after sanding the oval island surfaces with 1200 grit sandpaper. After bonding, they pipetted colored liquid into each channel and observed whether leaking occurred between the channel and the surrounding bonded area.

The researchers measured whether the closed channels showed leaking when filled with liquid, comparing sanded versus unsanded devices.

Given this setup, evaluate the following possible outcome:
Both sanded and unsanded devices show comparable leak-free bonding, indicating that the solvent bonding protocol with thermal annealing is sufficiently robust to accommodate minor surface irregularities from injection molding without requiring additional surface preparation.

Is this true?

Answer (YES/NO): NO